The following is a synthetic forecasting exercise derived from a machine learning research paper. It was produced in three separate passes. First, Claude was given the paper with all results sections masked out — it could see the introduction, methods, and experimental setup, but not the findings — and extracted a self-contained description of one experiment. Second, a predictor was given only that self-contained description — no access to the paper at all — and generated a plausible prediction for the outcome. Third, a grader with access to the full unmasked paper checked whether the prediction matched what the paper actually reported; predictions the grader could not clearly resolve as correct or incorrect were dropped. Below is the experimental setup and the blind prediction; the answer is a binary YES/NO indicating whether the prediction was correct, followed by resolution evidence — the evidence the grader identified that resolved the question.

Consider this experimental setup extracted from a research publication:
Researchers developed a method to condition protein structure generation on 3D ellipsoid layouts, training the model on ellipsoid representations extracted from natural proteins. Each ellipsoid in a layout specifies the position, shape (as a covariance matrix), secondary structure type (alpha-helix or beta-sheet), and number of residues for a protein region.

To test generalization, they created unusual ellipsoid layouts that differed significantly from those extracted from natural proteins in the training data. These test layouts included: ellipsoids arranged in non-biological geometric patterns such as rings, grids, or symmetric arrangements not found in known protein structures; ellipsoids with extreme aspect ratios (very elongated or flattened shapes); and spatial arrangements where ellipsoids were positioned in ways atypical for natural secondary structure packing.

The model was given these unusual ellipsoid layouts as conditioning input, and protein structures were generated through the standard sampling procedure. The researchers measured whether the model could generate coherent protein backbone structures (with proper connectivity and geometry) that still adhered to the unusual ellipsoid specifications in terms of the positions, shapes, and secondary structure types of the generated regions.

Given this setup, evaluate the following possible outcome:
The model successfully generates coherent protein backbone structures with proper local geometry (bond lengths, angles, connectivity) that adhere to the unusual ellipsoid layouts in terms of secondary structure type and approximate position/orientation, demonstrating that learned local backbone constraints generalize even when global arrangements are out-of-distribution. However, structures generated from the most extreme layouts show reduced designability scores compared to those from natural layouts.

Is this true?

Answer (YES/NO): YES